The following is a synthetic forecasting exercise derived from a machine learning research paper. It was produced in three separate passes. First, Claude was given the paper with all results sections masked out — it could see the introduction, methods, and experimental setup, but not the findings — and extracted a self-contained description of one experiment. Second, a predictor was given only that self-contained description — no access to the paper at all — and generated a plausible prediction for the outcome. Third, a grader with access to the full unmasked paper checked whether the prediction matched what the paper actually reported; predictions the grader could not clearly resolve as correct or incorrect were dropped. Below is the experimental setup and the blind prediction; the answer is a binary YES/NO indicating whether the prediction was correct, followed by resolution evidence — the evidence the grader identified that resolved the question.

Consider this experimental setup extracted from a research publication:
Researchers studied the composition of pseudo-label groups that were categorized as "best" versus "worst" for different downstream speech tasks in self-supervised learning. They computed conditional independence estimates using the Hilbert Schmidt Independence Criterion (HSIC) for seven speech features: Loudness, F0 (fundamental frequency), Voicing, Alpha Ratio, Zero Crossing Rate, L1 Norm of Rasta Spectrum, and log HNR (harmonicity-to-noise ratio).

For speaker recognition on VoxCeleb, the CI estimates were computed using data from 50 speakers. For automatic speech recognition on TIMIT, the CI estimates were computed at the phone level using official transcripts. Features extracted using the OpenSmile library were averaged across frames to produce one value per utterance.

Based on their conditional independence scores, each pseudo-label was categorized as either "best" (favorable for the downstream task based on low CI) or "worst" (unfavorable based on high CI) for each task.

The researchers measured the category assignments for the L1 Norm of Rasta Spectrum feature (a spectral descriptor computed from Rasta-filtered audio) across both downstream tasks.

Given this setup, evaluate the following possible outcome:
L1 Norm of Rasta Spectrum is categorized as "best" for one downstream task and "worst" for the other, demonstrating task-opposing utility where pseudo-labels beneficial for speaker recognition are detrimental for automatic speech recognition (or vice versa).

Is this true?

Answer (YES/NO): YES